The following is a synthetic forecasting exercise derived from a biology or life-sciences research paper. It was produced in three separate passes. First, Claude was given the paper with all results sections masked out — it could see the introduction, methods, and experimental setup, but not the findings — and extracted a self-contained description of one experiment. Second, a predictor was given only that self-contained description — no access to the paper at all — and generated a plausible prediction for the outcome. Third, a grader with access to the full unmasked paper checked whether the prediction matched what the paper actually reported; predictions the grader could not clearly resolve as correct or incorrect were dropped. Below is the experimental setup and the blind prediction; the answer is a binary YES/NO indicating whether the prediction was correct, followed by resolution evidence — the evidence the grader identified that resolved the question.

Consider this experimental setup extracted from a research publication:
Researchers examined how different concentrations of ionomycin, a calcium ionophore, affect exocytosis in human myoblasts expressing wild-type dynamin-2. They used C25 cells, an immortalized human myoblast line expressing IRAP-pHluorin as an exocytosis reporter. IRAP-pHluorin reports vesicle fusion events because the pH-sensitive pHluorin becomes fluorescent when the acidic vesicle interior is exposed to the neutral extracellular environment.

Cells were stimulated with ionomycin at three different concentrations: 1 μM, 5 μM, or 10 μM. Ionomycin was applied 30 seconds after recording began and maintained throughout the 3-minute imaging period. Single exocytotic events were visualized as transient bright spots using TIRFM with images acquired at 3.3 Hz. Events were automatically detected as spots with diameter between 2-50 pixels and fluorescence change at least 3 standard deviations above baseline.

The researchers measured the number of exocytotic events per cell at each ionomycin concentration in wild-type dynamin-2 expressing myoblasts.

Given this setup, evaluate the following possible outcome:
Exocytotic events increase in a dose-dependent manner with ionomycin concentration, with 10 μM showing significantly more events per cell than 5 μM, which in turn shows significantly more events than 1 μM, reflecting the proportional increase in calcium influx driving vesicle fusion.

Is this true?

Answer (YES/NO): NO